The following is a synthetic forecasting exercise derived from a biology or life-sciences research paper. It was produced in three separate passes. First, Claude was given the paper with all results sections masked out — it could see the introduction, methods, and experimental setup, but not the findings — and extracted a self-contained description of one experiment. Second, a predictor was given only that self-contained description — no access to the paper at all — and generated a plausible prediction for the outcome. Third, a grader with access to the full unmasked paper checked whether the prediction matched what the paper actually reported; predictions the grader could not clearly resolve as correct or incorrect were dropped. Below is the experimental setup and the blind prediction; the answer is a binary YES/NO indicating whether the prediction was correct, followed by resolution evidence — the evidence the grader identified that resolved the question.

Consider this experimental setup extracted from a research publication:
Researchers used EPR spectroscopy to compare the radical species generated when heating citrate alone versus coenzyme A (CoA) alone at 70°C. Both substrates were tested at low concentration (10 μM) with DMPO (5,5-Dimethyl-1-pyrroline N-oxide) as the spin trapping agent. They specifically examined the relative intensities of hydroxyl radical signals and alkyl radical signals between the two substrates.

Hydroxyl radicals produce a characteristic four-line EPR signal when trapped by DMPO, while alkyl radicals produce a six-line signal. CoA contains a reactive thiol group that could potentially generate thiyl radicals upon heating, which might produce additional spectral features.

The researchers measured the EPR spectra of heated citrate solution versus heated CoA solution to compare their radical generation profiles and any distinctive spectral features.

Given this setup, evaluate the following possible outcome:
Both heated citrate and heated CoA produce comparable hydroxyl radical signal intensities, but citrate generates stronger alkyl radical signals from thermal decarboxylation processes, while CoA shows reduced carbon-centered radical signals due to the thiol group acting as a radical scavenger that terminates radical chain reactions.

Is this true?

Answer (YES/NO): NO